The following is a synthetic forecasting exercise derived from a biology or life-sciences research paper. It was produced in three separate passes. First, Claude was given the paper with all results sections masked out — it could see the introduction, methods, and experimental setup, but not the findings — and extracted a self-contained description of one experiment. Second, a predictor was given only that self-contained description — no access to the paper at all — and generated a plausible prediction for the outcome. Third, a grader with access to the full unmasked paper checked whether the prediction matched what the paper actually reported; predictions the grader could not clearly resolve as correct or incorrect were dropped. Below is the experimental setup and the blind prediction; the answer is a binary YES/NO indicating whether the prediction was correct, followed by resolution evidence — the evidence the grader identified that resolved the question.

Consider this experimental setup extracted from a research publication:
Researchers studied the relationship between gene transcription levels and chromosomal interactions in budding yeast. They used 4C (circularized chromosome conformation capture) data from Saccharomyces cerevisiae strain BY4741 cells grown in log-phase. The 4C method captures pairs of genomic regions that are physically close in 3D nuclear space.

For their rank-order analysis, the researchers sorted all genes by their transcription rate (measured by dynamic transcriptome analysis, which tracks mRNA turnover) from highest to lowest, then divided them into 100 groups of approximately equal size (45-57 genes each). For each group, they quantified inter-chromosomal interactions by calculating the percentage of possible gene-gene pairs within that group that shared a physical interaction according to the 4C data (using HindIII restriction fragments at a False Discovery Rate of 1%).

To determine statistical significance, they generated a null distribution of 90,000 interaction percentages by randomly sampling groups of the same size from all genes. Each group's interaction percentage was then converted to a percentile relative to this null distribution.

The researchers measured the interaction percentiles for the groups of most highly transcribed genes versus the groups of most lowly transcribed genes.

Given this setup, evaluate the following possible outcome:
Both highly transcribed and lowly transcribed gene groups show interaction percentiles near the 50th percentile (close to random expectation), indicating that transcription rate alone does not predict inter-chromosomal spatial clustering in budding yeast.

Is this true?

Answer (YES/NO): NO